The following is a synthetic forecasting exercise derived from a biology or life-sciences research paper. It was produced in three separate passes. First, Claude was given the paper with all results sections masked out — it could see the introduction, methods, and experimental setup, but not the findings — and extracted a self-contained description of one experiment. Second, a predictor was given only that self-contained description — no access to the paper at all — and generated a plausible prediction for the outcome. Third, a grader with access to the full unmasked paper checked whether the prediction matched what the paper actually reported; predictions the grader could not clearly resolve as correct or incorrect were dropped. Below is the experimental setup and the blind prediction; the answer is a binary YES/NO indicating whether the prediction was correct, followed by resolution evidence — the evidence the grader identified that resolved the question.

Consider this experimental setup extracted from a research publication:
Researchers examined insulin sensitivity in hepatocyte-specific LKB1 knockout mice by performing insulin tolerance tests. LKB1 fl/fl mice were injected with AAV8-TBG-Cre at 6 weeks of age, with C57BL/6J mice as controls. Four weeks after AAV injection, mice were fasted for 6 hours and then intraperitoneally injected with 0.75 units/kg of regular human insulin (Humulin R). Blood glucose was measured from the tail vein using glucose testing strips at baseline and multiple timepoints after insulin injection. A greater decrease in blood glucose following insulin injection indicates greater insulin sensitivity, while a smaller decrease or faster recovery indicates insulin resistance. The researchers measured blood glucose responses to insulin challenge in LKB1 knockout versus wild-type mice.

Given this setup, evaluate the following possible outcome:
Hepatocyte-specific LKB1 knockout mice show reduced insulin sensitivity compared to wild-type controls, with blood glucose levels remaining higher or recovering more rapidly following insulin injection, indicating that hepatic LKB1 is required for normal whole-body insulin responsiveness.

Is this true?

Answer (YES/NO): NO